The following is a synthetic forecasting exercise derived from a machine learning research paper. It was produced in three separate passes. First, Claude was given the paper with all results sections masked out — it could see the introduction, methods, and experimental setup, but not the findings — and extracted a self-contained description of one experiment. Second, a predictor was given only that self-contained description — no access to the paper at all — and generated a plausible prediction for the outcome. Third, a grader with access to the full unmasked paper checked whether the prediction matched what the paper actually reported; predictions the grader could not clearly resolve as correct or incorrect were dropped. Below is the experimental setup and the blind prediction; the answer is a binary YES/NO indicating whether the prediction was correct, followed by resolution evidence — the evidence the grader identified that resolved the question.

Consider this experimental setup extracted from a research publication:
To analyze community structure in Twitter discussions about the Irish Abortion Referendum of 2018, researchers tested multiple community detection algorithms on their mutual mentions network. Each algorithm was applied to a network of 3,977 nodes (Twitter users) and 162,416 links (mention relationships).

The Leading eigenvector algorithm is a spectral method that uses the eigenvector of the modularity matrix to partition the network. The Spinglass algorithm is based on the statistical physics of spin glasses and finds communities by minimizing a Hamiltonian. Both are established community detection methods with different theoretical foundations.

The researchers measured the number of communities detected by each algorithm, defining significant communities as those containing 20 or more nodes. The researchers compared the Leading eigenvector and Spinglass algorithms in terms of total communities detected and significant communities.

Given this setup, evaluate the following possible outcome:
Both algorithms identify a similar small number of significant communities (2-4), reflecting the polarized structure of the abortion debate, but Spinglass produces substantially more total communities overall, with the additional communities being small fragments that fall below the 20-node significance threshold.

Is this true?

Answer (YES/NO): NO